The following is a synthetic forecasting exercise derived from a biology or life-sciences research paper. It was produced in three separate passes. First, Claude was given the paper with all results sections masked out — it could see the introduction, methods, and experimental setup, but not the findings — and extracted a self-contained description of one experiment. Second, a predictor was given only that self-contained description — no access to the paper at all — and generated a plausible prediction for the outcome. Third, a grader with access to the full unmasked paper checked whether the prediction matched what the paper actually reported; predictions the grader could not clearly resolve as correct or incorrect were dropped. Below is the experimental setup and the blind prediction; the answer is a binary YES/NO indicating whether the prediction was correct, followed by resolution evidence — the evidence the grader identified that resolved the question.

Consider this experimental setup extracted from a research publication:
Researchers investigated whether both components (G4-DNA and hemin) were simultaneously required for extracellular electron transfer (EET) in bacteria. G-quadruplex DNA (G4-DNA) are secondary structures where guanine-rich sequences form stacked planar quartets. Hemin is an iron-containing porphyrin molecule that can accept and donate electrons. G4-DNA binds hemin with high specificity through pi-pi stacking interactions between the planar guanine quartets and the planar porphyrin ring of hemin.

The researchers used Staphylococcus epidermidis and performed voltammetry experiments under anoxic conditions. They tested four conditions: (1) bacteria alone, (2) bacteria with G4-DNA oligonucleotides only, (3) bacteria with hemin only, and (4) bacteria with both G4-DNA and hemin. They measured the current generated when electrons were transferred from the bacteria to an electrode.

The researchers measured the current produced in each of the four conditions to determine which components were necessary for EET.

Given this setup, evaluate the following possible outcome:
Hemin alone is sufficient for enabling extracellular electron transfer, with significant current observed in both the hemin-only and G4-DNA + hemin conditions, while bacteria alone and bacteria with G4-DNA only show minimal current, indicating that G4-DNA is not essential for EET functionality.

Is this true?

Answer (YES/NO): NO